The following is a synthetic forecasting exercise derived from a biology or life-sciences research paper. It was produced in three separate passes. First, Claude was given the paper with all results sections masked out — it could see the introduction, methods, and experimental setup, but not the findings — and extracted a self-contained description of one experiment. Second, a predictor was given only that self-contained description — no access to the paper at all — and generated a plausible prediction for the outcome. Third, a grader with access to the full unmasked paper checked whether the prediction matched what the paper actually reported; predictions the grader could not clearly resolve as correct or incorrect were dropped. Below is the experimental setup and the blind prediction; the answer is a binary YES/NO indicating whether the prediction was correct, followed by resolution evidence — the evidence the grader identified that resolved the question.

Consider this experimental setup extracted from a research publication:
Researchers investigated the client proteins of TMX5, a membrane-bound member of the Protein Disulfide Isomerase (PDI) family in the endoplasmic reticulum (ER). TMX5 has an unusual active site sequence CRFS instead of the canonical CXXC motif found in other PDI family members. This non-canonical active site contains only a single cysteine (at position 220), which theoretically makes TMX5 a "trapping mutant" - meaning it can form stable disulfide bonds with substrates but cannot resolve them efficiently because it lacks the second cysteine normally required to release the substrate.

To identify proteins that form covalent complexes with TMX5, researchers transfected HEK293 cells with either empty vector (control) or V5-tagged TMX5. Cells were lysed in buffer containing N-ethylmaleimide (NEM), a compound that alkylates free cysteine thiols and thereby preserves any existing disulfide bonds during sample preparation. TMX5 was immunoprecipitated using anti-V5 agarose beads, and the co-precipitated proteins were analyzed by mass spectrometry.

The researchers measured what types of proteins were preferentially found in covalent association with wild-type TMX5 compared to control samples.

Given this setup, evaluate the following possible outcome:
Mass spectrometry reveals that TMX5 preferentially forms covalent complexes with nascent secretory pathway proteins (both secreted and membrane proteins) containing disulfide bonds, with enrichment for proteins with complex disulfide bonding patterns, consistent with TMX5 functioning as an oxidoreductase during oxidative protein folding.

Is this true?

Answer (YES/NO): NO